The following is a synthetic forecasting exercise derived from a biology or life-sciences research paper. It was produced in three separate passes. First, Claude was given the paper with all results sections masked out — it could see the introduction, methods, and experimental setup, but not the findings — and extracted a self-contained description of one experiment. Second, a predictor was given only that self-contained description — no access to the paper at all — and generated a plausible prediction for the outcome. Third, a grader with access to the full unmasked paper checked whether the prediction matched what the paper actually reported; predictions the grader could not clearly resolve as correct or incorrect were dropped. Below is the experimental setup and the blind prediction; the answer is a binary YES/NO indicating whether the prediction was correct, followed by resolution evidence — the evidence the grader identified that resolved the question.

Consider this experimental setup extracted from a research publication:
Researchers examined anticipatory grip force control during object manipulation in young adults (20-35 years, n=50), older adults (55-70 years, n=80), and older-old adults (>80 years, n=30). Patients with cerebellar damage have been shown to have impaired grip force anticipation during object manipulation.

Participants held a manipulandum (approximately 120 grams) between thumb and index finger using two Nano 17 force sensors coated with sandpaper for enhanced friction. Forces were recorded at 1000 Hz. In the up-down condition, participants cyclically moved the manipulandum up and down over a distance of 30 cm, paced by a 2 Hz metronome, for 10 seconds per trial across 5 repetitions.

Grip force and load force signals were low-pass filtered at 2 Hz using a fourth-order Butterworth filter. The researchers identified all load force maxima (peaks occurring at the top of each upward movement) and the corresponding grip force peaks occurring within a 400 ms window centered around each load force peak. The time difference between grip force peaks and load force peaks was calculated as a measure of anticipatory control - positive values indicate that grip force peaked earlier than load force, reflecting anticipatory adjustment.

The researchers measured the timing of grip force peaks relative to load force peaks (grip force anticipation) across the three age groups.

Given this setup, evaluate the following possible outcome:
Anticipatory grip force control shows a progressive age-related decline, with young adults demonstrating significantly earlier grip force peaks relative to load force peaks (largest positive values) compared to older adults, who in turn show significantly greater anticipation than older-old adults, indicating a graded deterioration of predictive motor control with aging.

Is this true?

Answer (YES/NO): NO